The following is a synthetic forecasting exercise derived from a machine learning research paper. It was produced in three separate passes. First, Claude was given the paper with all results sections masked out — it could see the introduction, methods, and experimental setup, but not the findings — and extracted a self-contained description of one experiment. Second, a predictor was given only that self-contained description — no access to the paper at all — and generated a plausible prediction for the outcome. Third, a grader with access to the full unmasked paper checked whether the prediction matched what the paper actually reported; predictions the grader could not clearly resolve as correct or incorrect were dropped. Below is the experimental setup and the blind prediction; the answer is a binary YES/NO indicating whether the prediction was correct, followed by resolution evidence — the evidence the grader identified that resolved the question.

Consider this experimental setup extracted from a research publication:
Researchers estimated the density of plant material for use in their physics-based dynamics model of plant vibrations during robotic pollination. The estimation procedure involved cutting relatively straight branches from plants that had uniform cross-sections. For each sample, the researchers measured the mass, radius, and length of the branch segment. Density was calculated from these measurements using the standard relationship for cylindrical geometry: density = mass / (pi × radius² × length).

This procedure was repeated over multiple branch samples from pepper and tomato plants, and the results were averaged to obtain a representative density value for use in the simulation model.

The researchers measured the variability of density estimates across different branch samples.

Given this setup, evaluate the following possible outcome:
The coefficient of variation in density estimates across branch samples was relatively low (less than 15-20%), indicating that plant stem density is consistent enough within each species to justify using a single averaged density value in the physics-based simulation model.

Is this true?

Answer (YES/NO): NO